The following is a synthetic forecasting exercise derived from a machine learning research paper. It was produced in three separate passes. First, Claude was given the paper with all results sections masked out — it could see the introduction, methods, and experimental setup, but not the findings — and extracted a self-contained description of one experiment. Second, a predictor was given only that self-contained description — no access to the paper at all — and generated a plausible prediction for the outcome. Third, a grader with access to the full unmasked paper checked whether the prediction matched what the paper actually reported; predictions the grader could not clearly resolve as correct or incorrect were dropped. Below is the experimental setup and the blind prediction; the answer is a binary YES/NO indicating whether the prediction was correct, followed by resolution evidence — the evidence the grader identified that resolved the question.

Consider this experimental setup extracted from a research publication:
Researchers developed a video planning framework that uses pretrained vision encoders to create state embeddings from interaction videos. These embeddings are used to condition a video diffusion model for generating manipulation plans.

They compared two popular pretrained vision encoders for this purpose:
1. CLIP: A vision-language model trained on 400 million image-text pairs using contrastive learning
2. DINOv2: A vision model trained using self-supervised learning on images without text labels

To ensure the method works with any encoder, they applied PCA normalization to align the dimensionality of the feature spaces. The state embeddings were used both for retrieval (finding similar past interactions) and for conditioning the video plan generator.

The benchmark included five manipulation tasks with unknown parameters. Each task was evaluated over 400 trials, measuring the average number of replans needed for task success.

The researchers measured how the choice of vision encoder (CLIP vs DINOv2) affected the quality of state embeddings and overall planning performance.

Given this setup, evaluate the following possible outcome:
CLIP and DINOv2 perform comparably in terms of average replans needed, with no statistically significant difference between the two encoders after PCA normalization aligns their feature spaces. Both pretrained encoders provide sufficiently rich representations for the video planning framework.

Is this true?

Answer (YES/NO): NO